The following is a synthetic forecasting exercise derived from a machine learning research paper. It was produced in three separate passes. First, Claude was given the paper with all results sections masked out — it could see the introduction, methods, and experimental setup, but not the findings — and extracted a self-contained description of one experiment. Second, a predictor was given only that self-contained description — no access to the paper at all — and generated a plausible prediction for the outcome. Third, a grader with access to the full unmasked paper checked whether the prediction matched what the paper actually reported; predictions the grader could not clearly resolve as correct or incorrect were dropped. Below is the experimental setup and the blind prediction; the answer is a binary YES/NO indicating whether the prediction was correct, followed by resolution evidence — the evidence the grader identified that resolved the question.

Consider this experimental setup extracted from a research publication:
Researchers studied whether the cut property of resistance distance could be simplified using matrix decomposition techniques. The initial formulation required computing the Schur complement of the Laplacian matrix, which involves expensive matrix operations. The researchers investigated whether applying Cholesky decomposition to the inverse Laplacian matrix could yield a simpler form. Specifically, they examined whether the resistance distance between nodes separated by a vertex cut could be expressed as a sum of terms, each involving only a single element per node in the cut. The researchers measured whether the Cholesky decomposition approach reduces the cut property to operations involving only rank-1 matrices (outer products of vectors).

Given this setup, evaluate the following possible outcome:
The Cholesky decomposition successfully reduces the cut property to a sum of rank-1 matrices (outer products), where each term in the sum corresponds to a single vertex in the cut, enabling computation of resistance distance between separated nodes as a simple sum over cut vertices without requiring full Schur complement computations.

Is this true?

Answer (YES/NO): YES